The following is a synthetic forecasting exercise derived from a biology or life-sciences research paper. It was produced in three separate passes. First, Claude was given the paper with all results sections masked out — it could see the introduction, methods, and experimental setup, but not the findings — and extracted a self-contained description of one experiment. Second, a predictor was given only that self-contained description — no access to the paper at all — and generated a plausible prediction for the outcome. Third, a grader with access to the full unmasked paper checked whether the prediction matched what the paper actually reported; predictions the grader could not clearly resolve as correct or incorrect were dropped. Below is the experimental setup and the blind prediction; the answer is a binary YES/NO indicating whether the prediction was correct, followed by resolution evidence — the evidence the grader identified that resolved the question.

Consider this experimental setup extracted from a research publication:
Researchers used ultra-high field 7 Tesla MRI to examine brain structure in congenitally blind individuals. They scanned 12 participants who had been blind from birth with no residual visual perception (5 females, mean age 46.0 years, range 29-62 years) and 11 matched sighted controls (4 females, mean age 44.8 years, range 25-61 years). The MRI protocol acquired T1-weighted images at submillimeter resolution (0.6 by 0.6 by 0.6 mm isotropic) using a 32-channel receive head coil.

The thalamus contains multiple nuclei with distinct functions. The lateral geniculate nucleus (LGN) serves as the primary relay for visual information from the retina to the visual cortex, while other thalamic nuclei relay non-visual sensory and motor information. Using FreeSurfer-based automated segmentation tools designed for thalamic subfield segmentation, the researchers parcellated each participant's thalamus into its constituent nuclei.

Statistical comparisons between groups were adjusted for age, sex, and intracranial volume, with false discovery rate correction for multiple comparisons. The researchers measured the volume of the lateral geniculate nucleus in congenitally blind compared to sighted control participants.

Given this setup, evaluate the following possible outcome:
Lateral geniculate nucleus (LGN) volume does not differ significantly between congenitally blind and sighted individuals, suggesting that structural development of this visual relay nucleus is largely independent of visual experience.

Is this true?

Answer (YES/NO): NO